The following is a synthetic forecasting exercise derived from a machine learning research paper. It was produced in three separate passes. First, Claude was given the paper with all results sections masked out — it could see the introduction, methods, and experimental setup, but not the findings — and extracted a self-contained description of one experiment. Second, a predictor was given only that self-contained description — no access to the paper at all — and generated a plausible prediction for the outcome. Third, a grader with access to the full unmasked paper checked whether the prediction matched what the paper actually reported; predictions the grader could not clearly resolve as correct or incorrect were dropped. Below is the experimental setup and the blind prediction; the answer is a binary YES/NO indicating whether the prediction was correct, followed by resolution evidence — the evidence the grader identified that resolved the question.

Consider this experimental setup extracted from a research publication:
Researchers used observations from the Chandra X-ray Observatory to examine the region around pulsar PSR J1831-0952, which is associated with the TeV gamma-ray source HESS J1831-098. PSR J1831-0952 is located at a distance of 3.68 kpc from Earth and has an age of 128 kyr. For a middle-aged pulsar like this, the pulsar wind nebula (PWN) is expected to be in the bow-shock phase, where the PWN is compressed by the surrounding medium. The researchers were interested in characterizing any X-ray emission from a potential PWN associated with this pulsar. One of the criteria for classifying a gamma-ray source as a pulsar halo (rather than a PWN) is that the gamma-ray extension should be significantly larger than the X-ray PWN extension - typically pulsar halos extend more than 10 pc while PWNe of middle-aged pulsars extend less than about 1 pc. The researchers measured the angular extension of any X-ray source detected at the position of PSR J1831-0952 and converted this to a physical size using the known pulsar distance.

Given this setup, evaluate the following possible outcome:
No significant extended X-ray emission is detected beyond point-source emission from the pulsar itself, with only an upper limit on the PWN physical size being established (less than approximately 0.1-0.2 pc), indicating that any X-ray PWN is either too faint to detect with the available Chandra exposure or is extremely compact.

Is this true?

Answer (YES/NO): NO